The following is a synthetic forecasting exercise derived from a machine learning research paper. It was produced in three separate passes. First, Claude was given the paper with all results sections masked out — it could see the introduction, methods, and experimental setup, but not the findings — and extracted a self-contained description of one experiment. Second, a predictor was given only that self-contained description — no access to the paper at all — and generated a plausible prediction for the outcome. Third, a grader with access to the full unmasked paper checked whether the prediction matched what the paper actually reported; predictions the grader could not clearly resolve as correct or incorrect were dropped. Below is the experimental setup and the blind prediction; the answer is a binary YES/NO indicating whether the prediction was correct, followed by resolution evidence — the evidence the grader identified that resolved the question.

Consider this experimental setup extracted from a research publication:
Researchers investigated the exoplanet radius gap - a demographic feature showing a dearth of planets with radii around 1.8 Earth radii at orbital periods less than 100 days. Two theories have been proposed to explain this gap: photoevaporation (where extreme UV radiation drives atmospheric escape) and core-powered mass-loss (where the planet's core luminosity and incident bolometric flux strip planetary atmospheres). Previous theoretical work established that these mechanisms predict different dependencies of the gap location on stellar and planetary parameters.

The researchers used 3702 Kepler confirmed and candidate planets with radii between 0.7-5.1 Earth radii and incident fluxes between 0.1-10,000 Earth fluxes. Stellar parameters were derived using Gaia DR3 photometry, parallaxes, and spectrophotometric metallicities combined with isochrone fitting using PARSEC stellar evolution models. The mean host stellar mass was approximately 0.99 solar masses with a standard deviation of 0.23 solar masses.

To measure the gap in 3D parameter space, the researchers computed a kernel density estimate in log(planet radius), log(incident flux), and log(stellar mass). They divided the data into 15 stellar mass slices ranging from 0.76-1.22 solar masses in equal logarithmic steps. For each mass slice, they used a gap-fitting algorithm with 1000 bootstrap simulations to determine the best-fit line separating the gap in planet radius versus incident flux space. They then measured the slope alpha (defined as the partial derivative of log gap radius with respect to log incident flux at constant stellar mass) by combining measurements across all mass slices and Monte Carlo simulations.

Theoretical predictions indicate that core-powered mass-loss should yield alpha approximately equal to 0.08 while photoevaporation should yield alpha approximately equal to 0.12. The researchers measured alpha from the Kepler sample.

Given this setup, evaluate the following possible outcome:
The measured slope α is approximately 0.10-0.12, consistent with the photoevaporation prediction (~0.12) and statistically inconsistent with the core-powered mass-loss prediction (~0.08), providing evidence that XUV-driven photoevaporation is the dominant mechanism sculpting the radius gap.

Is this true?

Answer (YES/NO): NO